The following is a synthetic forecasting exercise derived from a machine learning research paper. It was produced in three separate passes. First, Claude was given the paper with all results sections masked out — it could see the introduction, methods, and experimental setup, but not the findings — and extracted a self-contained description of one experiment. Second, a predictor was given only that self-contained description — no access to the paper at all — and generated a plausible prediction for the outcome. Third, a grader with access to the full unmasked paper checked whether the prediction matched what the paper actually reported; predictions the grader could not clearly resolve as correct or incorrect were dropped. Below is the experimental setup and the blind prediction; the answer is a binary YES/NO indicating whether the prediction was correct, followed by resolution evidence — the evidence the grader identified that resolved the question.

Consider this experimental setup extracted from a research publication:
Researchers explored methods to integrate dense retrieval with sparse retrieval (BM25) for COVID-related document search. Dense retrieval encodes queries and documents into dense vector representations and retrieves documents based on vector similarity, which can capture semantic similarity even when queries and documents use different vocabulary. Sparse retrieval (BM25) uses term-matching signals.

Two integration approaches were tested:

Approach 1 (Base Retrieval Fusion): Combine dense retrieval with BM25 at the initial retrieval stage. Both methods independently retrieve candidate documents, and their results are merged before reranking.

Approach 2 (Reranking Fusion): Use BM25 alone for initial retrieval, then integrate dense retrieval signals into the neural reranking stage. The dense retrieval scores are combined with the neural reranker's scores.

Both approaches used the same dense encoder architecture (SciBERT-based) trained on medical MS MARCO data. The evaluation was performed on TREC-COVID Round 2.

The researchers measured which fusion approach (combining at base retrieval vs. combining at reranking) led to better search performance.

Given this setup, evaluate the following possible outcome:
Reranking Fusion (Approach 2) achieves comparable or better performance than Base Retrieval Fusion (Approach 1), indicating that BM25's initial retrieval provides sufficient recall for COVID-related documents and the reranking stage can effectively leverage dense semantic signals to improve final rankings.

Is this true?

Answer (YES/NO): YES